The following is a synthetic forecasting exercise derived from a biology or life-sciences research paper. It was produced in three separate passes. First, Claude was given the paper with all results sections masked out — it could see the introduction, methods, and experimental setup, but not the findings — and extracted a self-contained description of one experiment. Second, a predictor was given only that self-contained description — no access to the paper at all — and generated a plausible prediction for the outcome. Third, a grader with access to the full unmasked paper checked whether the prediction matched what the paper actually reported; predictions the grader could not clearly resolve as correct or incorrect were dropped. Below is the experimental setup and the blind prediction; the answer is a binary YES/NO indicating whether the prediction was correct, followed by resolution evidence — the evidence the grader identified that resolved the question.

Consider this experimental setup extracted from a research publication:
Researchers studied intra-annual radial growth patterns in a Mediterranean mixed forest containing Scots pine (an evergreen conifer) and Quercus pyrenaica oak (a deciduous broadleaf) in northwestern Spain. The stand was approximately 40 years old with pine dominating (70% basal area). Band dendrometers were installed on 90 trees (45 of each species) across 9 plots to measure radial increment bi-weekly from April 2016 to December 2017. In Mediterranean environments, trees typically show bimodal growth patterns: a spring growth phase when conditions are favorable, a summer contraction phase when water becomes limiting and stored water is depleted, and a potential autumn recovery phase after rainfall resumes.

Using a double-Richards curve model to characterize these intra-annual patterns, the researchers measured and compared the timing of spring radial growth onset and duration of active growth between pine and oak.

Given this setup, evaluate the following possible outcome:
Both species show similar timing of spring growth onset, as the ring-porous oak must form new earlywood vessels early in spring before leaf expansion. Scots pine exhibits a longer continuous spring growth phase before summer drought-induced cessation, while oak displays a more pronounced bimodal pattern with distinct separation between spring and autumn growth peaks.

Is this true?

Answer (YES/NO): NO